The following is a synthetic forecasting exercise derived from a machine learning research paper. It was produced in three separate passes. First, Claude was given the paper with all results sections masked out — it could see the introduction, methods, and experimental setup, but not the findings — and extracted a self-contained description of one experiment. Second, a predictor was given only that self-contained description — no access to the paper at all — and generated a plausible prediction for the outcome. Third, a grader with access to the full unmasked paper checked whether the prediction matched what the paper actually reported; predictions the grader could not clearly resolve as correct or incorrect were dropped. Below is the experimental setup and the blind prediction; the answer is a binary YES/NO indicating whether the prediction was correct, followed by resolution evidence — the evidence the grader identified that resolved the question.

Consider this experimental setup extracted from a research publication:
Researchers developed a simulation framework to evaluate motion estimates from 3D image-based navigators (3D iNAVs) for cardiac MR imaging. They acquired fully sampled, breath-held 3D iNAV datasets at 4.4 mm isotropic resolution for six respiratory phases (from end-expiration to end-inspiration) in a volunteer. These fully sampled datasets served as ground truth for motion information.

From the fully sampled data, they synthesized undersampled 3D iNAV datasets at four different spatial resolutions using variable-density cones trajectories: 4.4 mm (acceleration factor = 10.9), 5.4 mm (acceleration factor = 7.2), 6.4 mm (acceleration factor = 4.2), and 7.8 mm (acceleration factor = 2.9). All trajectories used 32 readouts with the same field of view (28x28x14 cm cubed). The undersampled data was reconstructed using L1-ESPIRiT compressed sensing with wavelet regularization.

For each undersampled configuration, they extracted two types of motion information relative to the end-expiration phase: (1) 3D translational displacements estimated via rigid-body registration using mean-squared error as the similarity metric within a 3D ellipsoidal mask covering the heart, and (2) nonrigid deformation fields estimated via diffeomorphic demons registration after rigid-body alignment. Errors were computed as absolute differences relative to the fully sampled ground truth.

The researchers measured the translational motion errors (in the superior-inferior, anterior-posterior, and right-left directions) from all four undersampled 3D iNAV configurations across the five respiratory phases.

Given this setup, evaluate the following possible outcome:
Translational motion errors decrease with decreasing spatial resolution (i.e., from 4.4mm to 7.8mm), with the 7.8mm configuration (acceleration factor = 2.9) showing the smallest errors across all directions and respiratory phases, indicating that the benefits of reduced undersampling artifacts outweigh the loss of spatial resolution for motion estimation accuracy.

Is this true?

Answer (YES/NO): NO